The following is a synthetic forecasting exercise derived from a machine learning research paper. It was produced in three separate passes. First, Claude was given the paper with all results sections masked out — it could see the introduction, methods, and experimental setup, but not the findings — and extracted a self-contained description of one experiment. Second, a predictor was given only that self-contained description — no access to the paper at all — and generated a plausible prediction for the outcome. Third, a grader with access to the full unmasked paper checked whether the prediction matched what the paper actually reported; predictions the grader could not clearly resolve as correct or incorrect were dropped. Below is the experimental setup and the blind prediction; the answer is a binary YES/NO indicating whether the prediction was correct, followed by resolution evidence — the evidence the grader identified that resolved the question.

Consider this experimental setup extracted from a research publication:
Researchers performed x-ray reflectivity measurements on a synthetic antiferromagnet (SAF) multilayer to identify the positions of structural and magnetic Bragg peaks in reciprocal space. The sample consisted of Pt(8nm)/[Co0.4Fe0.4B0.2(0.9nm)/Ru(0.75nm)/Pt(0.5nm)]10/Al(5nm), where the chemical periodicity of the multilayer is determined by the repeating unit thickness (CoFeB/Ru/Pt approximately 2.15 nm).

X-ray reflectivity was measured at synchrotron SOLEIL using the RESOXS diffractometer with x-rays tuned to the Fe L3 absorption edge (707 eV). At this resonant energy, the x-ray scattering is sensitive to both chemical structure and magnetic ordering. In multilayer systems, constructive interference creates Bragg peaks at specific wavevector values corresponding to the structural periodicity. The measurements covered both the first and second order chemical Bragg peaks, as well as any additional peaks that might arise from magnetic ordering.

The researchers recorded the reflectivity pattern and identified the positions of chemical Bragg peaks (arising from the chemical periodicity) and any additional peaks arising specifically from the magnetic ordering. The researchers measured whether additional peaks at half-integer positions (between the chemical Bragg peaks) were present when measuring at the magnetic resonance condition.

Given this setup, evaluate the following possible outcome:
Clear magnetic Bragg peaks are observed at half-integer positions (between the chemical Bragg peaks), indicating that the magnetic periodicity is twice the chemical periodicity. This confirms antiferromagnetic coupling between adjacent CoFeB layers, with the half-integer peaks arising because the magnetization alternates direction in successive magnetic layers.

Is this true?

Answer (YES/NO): YES